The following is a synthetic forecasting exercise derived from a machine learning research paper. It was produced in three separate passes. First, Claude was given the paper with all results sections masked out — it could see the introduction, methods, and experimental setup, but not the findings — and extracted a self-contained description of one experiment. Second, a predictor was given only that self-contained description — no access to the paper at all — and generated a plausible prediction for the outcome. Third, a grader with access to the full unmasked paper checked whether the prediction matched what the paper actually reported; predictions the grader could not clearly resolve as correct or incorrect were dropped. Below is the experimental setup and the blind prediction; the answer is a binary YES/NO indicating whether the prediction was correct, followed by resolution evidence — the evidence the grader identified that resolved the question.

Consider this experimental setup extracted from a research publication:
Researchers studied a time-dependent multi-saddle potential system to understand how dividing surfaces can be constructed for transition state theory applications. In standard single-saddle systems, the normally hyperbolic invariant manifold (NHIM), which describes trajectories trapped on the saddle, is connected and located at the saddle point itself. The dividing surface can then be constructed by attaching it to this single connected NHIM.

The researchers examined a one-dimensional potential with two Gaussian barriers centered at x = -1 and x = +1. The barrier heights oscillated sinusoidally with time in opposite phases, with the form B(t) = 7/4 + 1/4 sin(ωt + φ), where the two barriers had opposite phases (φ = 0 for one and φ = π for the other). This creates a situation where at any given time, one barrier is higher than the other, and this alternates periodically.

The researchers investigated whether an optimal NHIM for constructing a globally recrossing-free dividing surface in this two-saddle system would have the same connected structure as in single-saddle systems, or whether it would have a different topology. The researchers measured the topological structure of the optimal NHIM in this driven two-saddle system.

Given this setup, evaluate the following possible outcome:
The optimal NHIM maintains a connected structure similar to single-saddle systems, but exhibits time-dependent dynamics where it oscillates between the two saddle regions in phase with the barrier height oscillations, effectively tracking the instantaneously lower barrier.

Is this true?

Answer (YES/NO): NO